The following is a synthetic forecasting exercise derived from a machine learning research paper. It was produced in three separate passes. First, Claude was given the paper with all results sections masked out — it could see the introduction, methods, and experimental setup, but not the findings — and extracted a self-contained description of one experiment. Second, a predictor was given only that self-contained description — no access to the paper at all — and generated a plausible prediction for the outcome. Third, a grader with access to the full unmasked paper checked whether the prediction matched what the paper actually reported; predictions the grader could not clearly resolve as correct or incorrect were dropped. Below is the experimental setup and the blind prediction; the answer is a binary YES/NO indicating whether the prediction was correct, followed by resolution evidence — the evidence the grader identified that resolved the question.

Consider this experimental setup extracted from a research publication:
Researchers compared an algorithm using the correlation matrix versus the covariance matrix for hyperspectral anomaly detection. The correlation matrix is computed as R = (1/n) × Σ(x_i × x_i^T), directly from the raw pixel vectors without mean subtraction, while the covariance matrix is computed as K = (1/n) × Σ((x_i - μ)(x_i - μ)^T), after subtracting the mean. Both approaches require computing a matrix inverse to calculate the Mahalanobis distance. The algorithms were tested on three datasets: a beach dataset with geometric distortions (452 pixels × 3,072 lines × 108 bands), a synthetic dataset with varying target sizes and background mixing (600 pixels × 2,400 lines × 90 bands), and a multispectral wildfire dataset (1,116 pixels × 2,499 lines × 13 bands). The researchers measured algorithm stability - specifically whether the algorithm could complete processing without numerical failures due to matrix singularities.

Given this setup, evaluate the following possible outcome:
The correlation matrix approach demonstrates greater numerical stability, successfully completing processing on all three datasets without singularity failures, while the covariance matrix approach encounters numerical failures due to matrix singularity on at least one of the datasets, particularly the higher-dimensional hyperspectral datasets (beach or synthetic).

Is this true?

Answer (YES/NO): NO